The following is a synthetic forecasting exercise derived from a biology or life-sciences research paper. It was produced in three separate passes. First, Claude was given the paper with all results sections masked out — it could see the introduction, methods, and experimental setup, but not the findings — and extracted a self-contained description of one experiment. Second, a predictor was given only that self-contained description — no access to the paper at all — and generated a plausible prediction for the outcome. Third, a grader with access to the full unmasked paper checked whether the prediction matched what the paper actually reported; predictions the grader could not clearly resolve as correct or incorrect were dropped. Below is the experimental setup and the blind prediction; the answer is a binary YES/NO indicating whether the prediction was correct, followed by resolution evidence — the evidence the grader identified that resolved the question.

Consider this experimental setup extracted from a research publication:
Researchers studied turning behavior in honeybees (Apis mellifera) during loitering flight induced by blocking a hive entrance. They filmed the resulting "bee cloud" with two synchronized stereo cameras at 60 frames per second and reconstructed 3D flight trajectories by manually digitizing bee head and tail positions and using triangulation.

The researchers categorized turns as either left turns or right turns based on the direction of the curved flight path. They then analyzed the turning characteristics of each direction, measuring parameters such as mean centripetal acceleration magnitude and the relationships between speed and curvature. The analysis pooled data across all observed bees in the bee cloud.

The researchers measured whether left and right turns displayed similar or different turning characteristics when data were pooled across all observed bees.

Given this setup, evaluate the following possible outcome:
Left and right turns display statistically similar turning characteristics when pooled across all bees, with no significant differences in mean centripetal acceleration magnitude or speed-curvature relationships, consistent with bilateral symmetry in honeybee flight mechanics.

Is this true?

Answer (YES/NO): YES